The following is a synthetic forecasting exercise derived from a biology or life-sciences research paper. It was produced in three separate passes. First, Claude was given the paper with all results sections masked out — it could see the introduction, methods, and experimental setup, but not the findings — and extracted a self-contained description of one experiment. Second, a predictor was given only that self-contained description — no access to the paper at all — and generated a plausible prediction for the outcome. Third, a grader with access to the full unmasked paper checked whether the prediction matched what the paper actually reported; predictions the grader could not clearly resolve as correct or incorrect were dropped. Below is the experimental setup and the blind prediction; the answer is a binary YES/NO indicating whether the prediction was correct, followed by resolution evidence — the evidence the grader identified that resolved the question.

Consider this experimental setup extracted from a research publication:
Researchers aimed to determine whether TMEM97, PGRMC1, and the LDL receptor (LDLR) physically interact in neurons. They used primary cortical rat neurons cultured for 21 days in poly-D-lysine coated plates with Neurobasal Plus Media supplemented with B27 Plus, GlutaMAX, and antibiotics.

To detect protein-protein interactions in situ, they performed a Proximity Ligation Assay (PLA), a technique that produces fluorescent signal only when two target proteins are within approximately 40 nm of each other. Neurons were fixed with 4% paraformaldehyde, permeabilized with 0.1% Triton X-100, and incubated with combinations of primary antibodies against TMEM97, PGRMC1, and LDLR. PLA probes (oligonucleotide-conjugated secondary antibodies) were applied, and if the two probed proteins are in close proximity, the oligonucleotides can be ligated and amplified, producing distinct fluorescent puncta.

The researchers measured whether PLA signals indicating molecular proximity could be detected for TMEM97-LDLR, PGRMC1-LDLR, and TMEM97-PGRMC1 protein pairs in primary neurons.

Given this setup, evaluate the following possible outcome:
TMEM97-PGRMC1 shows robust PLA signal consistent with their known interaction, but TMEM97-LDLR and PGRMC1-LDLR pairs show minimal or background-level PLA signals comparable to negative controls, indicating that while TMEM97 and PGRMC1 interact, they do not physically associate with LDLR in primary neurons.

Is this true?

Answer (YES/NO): NO